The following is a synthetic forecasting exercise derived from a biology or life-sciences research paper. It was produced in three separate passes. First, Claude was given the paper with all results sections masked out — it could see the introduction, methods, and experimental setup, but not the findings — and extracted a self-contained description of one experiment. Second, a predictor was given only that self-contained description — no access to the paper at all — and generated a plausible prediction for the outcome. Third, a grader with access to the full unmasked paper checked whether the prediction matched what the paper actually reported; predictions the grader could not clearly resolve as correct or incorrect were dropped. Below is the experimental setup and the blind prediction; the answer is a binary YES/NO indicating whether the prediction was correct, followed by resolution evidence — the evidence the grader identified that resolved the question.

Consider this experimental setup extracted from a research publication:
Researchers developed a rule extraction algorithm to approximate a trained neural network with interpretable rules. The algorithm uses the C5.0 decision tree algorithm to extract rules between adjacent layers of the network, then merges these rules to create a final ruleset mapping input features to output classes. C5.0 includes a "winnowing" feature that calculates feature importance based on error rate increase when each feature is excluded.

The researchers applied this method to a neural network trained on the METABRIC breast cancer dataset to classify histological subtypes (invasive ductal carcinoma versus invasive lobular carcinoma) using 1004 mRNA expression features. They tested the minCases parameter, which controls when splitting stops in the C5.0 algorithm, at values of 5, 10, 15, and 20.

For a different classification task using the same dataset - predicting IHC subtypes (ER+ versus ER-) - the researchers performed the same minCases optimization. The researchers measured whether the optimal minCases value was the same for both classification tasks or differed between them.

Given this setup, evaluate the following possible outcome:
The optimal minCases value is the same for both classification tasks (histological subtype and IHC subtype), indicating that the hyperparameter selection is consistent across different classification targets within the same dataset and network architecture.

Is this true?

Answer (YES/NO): NO